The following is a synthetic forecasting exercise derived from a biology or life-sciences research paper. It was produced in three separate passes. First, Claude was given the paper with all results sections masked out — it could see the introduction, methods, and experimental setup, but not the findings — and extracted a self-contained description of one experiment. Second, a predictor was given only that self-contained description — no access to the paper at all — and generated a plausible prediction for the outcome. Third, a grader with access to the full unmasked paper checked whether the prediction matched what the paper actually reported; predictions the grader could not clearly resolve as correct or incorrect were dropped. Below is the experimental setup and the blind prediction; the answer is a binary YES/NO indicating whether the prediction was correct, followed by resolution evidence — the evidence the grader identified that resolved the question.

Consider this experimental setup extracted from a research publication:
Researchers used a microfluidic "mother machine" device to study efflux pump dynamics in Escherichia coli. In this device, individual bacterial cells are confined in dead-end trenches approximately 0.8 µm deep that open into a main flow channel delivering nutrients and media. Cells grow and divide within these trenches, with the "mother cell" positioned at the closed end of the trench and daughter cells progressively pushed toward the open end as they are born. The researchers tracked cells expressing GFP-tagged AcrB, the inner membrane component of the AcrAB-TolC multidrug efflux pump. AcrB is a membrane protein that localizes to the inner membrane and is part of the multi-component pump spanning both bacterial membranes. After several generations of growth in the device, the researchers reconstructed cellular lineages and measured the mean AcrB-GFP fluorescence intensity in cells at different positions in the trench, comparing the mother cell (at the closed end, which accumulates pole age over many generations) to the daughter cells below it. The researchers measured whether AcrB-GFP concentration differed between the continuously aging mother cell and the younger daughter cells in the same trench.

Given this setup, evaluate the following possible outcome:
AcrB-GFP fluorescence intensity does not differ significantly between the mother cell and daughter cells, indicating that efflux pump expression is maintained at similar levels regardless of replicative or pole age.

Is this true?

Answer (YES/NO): NO